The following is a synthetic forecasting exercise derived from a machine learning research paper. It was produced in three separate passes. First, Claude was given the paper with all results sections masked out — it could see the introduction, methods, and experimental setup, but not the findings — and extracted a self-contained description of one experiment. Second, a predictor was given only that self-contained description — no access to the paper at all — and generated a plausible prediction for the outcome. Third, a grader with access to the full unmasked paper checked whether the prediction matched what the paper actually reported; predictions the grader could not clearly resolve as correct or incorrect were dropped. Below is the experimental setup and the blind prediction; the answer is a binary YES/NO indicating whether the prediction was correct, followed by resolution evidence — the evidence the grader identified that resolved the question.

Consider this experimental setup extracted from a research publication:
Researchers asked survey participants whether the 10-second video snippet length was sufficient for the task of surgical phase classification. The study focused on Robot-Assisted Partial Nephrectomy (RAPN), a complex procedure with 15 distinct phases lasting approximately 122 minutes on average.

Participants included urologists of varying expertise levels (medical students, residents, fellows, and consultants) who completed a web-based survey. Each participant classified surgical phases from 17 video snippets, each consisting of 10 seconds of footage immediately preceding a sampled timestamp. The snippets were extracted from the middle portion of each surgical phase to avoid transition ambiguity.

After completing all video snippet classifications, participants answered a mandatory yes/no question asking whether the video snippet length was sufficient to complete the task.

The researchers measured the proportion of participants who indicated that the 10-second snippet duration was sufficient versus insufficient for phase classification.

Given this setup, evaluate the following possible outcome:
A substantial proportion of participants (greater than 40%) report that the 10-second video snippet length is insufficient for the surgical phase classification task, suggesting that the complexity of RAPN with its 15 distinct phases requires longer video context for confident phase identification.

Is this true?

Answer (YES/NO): YES